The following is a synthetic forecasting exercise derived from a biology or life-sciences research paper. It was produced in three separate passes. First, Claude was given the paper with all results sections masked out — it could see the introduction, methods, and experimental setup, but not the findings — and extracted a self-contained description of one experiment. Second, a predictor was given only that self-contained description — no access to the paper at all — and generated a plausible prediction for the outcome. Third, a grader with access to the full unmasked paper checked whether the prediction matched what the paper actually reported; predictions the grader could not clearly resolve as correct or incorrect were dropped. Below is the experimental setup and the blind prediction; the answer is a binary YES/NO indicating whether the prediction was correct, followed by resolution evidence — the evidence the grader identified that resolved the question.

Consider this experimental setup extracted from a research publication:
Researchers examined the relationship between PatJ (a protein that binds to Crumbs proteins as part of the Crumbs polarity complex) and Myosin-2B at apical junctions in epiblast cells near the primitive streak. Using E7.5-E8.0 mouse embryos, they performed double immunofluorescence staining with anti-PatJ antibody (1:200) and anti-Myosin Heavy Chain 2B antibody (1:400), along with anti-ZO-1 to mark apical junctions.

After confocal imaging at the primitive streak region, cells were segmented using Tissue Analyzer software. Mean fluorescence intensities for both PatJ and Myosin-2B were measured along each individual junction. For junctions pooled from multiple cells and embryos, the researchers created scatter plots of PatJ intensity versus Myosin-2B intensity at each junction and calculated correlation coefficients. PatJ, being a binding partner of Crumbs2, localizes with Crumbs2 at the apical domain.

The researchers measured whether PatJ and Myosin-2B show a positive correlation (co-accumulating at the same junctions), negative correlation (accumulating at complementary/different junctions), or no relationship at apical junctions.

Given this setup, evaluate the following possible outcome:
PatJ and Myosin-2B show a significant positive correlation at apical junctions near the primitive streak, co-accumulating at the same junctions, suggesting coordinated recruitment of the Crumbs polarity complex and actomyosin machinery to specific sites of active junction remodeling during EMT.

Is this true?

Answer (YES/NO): NO